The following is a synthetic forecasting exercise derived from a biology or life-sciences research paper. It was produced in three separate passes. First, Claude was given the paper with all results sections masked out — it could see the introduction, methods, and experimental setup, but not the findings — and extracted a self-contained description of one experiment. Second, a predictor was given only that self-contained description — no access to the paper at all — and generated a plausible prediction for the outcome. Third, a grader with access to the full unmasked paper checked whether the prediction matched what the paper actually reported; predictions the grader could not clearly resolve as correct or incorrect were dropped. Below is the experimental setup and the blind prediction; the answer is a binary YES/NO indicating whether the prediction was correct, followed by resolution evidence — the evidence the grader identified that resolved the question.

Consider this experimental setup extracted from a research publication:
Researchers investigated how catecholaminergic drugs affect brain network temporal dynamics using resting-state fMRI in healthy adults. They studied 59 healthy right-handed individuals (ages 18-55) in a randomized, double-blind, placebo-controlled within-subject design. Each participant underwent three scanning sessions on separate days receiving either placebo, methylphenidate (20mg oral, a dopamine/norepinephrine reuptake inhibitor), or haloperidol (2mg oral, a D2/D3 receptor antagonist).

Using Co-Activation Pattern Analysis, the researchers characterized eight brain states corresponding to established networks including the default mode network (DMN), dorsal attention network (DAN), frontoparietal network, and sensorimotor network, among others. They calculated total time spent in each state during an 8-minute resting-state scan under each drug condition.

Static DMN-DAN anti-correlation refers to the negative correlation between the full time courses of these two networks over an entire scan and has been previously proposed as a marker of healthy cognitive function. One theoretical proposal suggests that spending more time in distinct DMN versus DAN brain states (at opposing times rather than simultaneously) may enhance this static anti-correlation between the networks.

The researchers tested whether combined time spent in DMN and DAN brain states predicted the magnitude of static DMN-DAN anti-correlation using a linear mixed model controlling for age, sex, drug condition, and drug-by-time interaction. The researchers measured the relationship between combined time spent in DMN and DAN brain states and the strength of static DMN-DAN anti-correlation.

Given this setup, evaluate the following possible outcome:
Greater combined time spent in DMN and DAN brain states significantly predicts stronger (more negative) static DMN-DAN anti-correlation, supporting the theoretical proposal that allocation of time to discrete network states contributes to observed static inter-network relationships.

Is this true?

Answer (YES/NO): YES